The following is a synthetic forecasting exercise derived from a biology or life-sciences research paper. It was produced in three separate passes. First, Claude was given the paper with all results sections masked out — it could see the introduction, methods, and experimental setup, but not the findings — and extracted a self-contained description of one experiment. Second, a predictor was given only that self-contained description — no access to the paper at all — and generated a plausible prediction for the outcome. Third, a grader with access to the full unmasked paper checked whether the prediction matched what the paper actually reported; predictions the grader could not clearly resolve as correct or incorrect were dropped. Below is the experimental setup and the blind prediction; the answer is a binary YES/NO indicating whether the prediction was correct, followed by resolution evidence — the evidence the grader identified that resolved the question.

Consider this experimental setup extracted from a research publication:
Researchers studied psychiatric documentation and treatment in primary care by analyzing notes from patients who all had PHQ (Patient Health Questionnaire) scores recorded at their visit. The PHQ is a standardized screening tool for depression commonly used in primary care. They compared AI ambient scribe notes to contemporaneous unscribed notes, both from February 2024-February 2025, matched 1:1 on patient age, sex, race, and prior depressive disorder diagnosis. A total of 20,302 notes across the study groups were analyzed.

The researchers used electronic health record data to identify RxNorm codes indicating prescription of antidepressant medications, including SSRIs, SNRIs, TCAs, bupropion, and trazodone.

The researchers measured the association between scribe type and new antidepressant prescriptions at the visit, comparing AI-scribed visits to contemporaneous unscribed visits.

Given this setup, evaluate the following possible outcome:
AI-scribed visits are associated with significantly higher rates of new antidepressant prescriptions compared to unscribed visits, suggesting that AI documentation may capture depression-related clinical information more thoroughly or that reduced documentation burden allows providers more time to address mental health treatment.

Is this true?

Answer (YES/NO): NO